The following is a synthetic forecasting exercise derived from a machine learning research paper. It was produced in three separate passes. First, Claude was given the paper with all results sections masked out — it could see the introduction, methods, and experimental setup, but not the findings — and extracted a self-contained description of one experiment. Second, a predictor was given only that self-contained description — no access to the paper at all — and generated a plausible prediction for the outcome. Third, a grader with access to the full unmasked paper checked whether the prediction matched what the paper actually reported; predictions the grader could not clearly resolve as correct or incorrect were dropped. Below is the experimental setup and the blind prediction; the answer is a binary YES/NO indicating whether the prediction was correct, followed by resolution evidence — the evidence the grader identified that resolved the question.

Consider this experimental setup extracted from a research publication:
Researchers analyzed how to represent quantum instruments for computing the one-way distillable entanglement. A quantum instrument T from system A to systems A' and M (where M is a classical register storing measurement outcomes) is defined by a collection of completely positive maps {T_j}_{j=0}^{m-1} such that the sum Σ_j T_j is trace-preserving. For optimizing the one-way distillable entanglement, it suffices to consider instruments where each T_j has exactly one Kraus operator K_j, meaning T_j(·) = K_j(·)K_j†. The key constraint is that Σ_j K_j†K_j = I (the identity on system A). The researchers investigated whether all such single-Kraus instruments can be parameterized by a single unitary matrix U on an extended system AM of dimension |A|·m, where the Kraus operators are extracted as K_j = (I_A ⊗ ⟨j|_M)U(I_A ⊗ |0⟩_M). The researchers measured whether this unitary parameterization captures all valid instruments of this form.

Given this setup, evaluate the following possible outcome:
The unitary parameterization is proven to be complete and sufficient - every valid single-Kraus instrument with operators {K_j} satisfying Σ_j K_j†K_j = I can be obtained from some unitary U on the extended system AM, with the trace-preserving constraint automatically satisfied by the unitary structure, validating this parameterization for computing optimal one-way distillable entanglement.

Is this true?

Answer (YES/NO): YES